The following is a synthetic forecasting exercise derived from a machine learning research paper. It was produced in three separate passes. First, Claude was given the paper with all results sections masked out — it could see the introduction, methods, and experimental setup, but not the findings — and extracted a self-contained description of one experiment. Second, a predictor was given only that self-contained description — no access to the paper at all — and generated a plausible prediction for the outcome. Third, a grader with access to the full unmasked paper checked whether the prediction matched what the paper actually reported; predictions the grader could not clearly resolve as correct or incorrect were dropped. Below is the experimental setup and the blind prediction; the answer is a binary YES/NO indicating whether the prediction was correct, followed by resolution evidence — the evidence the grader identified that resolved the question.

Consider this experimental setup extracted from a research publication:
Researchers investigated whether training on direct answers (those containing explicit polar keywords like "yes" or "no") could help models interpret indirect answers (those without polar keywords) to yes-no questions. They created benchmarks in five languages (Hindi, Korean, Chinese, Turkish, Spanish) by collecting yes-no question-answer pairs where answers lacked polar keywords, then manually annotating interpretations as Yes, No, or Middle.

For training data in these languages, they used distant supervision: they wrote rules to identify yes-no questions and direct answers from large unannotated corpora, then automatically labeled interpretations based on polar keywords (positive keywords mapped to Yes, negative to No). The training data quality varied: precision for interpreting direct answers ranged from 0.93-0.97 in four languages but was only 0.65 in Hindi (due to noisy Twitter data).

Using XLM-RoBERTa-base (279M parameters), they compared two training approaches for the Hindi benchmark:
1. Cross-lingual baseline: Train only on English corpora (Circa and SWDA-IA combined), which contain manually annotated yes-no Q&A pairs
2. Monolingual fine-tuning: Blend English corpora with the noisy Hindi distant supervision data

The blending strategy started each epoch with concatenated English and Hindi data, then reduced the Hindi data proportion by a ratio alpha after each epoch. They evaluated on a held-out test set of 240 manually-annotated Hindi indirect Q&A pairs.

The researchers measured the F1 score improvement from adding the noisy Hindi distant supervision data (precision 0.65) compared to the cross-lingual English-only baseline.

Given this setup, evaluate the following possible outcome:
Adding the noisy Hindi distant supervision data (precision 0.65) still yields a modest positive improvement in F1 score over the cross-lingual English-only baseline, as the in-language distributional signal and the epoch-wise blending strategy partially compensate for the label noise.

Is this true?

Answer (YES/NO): YES